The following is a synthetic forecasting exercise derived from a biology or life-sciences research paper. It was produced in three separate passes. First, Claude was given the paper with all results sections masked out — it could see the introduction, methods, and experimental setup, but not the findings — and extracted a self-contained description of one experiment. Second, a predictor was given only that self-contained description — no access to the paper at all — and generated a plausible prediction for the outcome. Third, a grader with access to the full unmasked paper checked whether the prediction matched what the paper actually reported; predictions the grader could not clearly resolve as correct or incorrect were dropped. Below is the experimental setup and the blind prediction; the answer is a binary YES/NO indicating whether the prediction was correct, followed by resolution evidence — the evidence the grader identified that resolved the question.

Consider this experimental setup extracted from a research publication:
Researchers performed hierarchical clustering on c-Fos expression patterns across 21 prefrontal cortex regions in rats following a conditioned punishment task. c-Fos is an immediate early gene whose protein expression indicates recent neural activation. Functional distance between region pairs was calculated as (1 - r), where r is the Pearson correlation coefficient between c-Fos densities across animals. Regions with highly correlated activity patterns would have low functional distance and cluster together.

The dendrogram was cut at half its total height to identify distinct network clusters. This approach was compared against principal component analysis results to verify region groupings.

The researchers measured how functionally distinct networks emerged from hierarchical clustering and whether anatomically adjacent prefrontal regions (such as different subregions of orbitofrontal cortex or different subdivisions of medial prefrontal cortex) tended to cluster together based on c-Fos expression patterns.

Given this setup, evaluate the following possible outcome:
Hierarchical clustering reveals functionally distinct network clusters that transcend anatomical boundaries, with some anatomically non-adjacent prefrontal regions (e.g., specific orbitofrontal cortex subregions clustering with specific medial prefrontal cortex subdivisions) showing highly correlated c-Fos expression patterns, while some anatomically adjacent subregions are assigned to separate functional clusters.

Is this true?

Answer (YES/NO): YES